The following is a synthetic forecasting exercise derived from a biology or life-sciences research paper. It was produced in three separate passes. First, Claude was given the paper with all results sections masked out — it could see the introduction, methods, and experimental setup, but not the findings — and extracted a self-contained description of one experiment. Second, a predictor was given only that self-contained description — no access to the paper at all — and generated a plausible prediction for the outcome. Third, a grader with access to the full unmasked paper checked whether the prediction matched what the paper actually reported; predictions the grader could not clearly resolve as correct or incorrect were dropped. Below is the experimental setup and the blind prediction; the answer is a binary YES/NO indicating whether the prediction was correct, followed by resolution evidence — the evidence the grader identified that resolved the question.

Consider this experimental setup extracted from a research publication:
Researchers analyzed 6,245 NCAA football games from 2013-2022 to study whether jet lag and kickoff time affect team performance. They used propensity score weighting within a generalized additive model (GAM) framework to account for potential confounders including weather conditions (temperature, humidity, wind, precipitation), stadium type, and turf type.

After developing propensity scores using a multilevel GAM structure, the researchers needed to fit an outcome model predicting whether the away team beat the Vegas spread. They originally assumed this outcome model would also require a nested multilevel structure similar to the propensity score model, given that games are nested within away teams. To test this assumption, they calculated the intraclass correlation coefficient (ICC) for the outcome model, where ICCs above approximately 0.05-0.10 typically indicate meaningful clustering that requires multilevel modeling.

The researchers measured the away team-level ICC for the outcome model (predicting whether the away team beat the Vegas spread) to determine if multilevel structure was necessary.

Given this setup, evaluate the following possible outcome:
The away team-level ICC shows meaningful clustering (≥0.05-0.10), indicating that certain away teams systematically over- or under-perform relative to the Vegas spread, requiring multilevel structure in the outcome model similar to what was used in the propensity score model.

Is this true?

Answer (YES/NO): NO